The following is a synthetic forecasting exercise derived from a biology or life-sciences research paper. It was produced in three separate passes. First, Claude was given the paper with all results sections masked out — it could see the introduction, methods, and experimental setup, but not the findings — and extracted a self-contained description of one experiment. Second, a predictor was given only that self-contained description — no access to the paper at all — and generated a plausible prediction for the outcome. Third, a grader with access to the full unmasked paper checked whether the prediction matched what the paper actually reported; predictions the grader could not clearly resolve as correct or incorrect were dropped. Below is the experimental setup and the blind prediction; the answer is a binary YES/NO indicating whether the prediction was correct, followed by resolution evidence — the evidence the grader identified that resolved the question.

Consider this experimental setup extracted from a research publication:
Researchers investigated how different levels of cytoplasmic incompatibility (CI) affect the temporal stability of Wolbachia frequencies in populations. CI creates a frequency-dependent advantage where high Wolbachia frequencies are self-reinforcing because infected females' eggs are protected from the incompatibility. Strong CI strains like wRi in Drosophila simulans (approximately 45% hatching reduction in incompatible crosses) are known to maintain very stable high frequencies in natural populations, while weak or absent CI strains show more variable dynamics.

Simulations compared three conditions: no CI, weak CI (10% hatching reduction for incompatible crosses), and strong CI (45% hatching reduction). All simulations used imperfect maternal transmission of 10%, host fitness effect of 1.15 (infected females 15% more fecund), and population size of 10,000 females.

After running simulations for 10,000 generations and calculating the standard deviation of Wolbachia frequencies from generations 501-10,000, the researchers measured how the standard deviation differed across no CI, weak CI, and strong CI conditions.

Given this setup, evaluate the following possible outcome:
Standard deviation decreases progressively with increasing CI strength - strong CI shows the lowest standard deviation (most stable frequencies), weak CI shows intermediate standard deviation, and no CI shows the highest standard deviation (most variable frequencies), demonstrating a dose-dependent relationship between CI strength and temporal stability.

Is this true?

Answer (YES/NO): YES